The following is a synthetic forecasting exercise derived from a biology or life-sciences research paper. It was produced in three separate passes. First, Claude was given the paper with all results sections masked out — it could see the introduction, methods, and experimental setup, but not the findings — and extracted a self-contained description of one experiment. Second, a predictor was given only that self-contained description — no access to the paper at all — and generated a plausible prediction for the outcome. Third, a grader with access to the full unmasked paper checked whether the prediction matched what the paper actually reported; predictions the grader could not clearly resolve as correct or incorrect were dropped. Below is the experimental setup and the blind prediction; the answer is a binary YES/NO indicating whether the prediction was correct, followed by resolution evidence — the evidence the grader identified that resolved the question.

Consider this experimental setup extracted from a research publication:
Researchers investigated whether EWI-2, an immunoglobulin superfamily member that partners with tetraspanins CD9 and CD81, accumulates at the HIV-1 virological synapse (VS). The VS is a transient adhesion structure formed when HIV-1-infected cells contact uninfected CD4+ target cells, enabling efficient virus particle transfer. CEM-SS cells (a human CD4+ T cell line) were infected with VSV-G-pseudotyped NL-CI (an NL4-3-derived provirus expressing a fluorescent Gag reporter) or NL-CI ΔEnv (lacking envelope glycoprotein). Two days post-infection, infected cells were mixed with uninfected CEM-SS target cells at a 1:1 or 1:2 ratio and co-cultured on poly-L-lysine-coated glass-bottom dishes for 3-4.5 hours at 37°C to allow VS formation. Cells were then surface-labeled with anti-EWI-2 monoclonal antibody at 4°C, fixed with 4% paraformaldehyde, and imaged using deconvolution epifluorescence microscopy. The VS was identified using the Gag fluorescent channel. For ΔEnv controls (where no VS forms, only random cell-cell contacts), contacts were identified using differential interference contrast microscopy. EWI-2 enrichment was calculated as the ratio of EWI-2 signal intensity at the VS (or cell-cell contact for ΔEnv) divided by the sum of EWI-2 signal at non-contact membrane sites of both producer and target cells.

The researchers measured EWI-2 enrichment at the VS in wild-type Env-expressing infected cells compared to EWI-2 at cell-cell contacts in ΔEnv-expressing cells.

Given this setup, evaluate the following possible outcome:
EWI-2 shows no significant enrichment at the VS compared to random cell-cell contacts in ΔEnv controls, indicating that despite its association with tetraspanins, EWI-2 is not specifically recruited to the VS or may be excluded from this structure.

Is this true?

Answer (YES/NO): NO